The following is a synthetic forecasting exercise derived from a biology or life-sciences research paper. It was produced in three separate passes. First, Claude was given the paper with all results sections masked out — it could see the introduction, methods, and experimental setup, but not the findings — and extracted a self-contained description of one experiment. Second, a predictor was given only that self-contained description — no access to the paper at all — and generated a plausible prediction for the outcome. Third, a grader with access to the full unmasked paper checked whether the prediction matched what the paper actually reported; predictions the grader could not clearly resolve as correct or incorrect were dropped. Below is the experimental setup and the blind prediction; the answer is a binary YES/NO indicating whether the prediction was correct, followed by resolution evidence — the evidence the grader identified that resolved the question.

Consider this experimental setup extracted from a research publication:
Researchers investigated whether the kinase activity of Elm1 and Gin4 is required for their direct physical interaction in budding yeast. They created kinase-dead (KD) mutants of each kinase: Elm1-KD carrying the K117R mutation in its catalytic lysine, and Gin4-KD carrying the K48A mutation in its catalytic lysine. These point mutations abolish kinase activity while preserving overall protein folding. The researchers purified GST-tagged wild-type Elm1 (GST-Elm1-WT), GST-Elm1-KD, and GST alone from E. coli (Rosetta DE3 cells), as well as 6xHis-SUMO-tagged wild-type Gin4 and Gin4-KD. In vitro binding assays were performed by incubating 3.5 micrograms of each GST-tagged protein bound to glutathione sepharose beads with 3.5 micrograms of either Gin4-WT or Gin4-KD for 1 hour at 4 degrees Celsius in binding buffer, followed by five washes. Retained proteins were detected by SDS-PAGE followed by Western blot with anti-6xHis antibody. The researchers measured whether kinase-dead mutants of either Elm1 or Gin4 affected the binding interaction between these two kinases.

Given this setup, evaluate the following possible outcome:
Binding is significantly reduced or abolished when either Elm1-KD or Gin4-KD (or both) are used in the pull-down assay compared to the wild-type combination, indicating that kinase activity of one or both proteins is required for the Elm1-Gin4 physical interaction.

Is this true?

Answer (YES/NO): NO